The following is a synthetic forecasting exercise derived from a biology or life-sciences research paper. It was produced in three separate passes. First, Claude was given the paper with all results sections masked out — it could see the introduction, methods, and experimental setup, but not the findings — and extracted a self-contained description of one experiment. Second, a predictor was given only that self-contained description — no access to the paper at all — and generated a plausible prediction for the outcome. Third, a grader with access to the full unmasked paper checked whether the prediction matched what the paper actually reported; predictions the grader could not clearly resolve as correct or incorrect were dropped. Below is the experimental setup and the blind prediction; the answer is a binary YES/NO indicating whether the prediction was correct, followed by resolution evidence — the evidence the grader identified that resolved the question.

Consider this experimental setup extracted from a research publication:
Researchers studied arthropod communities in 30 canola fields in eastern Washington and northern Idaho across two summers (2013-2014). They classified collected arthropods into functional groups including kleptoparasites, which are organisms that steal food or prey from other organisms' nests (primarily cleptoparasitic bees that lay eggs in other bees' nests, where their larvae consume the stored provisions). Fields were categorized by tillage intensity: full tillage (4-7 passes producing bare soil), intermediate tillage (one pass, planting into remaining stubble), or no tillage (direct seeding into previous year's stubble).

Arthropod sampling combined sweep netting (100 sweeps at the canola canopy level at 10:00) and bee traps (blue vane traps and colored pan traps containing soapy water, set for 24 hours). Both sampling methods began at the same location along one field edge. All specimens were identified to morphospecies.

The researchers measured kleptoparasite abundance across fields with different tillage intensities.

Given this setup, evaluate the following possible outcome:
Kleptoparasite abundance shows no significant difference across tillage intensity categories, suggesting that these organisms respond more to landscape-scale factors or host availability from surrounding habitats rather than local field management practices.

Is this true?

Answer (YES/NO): NO